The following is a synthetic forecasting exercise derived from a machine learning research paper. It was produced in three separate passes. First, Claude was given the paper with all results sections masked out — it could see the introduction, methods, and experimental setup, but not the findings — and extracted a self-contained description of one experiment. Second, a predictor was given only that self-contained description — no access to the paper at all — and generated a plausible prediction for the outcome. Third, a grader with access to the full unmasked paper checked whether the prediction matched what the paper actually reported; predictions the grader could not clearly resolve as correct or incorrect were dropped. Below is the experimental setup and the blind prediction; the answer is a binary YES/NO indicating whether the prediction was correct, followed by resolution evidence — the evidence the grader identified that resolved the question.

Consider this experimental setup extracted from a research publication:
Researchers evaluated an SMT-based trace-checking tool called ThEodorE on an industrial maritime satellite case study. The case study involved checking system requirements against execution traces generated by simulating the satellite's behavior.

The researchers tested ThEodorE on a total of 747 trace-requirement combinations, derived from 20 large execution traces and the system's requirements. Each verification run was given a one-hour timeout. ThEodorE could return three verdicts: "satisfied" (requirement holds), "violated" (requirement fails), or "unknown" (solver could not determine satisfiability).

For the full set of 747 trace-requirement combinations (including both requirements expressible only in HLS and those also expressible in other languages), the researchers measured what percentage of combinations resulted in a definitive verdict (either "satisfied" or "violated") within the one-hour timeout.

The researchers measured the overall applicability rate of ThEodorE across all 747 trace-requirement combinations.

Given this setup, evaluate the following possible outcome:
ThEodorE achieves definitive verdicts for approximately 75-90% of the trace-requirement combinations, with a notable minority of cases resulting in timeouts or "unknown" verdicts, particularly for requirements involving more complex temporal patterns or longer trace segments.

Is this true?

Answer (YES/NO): NO